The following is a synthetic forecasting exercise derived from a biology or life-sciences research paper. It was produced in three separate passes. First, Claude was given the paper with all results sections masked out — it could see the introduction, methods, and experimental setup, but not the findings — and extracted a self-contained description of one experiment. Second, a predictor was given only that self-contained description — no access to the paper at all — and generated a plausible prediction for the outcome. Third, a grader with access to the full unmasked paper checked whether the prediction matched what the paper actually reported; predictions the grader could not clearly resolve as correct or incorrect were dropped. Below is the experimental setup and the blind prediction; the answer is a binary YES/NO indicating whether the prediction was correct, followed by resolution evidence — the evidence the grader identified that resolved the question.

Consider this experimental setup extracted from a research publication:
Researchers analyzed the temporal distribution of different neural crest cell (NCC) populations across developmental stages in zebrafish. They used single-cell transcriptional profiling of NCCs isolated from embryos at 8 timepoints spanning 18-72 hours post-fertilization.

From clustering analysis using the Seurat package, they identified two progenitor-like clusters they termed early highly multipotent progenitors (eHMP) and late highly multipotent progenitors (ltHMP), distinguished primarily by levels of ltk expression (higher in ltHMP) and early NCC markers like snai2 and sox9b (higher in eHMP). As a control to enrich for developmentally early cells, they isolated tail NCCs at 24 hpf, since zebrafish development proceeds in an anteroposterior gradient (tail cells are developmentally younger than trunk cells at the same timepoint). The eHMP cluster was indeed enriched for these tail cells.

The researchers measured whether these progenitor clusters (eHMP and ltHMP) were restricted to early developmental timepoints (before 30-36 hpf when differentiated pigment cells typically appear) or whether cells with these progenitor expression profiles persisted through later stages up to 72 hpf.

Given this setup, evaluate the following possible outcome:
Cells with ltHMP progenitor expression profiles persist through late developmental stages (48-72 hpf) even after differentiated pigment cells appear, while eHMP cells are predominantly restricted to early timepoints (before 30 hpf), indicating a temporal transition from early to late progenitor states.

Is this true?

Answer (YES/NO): NO